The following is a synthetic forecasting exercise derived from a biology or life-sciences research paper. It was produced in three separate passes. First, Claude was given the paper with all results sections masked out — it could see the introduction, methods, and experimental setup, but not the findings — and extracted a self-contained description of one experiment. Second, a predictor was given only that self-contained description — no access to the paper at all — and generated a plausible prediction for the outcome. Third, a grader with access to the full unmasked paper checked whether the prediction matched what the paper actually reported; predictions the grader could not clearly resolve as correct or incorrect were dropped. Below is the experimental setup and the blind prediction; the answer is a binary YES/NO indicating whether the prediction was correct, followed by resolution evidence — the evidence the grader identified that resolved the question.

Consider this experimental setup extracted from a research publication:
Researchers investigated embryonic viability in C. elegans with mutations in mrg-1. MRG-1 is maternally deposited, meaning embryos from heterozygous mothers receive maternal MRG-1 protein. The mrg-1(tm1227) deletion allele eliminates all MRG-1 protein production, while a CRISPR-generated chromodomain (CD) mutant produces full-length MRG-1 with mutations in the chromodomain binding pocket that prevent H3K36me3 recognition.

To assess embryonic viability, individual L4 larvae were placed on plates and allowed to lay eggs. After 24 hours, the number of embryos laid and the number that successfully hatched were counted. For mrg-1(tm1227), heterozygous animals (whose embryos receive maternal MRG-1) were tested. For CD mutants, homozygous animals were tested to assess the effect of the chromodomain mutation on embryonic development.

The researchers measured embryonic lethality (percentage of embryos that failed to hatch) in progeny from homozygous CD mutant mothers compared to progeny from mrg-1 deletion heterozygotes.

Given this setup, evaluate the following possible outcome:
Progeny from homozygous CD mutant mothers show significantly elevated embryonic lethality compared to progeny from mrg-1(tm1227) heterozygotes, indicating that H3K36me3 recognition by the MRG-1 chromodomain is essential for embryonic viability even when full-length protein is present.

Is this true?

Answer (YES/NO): YES